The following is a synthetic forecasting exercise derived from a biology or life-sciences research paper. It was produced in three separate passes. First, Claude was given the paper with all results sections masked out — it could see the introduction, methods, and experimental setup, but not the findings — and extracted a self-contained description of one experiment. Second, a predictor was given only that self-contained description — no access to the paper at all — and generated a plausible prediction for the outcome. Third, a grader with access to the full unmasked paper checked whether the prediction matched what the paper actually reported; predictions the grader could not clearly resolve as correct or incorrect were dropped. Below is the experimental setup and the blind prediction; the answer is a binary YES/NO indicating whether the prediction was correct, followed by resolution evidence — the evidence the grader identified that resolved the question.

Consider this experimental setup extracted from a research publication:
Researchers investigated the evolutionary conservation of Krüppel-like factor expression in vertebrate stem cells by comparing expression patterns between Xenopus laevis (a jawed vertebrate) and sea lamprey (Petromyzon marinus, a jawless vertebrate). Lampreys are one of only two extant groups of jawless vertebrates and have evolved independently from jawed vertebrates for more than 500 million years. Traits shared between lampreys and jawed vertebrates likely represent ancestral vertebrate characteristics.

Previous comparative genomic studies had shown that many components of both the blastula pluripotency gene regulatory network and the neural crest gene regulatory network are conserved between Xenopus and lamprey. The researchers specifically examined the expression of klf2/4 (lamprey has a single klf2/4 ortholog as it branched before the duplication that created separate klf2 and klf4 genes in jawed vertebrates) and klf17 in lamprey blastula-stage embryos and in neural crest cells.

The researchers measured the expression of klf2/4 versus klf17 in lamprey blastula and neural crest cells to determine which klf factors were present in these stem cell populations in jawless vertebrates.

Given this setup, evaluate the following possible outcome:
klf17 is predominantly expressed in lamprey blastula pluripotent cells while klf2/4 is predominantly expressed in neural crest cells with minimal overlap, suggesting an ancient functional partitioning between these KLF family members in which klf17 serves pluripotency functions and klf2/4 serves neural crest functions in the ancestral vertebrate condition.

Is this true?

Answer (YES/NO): NO